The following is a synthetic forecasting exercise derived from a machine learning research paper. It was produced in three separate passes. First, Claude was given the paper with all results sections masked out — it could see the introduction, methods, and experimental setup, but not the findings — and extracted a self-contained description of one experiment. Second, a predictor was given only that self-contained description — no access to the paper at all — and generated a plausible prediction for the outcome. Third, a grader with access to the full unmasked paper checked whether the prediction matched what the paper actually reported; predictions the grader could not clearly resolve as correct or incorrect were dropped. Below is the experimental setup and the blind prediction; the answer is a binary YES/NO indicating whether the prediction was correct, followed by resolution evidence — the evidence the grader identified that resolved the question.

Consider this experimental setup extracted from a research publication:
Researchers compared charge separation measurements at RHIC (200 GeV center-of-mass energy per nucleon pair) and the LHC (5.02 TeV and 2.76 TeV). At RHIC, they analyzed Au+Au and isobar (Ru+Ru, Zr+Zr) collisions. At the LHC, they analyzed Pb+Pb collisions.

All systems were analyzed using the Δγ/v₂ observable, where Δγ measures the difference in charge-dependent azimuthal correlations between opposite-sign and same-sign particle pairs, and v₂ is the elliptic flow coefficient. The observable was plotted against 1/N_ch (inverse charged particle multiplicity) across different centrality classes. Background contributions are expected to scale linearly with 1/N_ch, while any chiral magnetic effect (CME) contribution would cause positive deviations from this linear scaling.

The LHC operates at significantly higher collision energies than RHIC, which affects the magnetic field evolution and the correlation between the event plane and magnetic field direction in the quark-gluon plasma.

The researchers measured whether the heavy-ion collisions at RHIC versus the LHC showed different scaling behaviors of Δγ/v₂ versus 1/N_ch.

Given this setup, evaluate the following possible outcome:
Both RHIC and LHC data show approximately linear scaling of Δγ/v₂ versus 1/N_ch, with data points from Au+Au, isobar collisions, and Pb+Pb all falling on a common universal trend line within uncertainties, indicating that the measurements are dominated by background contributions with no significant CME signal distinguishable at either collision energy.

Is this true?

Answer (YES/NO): NO